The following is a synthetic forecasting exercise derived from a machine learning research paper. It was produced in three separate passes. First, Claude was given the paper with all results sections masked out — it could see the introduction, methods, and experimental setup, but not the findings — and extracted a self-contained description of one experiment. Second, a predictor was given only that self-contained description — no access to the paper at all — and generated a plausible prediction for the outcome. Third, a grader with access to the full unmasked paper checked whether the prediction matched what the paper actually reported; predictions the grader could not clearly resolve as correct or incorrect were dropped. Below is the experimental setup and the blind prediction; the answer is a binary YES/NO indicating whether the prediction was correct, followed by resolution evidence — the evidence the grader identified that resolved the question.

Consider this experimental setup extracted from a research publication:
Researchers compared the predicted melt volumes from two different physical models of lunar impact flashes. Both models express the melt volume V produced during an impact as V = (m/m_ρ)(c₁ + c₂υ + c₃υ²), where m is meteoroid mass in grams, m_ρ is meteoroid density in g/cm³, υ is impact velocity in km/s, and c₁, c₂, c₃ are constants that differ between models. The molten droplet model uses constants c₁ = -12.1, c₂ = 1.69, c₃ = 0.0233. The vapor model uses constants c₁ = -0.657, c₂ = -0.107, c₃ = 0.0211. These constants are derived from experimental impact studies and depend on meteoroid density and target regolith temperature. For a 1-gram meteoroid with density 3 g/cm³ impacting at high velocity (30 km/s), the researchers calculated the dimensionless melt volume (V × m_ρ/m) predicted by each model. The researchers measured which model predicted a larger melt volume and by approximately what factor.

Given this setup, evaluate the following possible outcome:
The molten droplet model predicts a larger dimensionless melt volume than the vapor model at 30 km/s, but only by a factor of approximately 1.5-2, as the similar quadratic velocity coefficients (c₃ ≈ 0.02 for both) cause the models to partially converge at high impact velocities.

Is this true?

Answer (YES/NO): NO